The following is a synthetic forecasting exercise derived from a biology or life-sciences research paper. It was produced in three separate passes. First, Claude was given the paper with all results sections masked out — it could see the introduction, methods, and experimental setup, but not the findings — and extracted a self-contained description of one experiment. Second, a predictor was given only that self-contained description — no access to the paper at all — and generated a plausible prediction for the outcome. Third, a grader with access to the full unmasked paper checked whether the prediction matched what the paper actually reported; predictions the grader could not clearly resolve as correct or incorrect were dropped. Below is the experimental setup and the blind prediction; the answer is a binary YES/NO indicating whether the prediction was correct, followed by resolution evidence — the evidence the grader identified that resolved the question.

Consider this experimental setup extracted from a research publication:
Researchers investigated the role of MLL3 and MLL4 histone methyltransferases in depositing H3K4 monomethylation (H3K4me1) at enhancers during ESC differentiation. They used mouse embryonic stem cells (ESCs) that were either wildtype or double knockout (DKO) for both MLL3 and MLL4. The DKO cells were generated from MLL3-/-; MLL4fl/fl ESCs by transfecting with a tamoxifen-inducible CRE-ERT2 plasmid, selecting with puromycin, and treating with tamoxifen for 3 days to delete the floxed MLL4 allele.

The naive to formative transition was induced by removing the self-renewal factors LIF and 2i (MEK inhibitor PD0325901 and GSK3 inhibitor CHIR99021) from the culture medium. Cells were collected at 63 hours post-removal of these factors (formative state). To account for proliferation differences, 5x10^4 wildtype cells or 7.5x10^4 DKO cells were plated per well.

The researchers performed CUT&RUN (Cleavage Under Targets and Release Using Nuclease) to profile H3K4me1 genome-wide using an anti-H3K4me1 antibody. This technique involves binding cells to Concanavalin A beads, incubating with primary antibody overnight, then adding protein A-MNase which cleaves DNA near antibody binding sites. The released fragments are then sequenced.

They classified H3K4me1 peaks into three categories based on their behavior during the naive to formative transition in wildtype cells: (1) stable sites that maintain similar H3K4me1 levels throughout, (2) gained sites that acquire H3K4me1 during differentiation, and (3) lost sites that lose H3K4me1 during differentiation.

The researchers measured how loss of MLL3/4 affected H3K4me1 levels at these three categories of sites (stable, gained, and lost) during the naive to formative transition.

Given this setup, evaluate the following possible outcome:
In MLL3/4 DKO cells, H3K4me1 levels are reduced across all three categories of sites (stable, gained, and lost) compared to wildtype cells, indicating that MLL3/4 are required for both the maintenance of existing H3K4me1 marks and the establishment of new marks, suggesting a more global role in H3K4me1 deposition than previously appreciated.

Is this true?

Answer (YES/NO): NO